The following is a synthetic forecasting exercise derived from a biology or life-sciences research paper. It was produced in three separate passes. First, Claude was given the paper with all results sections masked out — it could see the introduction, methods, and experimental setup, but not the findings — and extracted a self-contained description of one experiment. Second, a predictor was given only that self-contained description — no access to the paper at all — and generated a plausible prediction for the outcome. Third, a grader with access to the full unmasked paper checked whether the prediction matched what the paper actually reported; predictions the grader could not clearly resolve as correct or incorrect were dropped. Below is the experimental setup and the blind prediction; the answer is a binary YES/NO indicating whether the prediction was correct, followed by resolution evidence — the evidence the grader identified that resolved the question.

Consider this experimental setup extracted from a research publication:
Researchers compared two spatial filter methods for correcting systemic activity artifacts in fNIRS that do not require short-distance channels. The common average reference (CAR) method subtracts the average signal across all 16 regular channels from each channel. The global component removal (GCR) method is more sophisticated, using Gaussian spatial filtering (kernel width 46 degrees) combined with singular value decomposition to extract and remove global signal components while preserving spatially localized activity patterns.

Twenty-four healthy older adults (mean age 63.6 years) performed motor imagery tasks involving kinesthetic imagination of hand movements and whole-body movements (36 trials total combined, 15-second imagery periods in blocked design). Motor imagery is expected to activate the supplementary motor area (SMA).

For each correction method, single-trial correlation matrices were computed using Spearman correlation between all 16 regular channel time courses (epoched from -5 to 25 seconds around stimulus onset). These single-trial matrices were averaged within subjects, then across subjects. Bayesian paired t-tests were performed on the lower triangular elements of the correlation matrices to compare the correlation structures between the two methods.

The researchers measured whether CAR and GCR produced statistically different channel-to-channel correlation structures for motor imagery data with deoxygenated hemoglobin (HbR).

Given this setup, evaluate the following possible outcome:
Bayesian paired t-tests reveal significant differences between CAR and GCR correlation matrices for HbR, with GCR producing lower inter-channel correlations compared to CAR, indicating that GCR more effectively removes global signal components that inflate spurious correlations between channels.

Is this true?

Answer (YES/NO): NO